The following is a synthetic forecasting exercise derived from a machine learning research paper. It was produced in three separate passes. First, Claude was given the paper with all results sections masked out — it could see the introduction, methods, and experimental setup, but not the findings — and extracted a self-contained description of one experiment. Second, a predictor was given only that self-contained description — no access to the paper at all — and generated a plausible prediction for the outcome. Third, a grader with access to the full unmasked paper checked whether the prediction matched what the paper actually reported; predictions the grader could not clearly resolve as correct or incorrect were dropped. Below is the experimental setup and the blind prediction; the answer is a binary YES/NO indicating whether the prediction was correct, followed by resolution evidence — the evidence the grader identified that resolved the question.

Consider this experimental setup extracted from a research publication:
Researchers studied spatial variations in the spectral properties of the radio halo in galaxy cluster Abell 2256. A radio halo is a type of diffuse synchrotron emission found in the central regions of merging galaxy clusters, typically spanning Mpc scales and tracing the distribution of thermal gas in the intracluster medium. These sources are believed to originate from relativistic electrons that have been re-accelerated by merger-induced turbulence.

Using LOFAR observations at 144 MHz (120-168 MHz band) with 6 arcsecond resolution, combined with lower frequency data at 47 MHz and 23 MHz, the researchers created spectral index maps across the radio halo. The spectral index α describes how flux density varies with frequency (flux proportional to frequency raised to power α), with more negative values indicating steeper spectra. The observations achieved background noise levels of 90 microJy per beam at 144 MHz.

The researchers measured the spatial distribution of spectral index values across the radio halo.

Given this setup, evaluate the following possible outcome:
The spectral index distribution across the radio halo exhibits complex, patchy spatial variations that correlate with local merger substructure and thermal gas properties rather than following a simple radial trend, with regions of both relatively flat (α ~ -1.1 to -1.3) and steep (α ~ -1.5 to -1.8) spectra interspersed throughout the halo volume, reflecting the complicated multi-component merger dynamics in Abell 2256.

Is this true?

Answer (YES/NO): NO